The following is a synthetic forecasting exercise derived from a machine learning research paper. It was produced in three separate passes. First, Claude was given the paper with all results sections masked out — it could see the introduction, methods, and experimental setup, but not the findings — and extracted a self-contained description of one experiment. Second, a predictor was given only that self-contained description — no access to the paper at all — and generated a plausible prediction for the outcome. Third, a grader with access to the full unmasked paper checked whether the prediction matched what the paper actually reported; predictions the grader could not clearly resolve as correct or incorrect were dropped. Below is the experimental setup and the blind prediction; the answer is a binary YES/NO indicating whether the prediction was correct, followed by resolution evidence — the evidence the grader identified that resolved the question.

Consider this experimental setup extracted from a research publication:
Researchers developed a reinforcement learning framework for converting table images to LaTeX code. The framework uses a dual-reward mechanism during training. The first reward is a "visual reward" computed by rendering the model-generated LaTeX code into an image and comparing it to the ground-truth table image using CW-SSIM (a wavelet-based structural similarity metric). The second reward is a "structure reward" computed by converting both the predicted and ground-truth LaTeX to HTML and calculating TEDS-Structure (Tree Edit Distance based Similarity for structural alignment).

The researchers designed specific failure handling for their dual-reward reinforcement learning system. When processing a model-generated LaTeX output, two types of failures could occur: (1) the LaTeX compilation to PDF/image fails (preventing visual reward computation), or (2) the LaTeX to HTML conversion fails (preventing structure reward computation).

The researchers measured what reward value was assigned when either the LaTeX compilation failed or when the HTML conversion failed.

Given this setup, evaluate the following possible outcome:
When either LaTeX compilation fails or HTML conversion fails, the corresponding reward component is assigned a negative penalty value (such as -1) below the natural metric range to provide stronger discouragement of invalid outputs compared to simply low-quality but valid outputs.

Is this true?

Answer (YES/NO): NO